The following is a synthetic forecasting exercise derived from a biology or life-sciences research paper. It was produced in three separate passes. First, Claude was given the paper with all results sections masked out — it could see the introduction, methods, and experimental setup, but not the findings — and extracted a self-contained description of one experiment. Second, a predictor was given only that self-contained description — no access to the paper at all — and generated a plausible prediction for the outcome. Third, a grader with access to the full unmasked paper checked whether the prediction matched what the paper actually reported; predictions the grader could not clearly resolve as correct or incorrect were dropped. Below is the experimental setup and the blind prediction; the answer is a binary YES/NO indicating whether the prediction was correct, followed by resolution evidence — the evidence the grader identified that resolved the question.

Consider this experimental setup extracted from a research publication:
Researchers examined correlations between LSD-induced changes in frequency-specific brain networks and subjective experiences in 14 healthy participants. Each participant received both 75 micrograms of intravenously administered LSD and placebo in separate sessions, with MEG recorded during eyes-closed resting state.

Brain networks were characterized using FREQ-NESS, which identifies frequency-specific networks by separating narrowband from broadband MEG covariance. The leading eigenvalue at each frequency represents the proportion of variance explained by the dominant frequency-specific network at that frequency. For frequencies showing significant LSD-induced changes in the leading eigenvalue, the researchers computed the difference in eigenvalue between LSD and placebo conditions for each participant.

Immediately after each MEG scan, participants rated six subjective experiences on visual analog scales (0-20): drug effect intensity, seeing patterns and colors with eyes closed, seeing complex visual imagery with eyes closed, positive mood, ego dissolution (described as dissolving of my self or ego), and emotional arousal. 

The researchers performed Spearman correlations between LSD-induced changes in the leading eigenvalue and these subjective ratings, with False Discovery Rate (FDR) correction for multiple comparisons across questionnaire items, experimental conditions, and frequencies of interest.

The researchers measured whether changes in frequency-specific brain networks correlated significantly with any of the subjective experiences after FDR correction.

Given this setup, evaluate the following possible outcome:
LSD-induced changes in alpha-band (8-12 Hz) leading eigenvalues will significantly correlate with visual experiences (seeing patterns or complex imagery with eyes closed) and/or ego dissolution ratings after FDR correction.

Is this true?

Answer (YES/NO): NO